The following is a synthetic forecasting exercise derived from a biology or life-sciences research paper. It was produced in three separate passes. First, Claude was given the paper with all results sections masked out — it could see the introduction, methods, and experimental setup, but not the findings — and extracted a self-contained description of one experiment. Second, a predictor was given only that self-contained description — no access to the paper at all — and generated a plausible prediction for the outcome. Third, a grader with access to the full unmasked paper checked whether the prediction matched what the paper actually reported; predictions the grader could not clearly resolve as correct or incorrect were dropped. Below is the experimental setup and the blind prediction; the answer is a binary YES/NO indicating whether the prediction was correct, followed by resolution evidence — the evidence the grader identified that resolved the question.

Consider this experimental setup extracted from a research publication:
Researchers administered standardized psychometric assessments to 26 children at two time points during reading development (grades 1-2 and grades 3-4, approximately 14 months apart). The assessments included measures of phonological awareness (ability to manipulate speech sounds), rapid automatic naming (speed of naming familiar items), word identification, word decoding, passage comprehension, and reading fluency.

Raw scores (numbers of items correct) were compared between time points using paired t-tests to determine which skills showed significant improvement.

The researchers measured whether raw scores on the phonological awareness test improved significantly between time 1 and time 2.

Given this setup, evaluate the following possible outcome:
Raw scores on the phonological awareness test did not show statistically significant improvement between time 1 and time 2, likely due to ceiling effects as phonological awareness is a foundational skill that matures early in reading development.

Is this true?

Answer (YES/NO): YES